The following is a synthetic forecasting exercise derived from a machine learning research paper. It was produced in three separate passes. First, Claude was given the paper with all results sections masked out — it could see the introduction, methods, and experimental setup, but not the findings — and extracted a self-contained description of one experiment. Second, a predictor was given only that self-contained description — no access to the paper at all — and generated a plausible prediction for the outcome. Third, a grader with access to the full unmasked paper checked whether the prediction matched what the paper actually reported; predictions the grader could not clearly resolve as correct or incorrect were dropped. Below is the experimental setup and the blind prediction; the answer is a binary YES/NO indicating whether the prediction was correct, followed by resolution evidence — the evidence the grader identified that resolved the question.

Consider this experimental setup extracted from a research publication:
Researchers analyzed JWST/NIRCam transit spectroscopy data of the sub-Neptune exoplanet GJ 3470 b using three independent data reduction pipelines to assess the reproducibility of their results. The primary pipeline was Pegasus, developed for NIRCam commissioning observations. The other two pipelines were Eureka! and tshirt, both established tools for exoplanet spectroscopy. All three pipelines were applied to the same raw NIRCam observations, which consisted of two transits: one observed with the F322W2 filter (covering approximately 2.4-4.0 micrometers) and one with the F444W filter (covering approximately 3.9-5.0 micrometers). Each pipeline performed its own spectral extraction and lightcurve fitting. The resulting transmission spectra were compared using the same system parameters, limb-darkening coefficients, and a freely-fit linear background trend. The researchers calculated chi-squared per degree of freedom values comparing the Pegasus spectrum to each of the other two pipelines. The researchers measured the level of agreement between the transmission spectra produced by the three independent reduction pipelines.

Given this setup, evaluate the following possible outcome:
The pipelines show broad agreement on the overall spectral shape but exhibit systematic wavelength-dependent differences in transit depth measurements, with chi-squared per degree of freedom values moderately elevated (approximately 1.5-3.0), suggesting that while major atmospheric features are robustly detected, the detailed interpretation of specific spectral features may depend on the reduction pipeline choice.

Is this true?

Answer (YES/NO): NO